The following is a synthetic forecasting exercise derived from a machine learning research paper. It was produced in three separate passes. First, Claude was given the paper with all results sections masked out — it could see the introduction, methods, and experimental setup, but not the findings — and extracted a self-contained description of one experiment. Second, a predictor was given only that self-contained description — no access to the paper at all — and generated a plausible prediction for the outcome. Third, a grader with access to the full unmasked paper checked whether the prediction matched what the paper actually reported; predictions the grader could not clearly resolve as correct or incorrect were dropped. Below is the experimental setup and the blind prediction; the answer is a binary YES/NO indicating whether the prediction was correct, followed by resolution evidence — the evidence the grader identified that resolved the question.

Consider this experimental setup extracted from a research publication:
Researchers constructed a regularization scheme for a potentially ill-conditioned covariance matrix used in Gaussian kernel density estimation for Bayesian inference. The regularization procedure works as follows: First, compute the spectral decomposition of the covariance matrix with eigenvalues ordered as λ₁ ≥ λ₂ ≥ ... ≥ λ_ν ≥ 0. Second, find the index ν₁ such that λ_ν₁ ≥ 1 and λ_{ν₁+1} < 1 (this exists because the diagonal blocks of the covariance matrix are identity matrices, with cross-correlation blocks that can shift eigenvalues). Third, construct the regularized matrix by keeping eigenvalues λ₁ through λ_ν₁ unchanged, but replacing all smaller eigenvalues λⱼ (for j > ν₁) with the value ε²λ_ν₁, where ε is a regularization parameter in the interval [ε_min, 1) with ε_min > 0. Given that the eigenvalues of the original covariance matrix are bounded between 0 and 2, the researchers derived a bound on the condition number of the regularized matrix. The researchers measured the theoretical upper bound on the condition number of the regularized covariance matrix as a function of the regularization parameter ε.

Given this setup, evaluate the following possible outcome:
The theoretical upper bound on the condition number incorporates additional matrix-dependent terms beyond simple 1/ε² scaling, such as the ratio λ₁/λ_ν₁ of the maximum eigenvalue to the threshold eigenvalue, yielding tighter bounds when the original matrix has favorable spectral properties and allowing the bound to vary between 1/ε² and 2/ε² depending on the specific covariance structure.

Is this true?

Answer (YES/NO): NO